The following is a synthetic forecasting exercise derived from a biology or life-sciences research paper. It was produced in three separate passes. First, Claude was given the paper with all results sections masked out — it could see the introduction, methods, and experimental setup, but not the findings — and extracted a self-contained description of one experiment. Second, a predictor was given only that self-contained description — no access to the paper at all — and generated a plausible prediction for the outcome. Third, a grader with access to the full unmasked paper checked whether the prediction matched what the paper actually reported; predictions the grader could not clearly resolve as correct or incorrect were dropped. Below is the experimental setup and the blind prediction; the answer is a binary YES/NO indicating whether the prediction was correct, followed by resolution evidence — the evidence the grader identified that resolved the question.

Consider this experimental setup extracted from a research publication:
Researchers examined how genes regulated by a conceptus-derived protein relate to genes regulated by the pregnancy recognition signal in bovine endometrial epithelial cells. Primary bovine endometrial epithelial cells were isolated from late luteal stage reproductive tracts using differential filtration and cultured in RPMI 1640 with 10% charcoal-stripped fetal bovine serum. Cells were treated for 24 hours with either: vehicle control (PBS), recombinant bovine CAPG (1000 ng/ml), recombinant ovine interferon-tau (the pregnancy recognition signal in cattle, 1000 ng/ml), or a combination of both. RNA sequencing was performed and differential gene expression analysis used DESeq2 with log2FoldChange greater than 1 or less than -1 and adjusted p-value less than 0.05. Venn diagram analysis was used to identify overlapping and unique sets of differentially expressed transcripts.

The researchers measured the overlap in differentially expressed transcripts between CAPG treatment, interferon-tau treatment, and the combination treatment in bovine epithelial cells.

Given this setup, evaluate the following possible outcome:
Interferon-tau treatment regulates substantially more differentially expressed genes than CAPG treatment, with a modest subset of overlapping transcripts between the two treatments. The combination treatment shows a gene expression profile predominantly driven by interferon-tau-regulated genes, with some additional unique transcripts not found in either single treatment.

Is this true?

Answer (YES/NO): YES